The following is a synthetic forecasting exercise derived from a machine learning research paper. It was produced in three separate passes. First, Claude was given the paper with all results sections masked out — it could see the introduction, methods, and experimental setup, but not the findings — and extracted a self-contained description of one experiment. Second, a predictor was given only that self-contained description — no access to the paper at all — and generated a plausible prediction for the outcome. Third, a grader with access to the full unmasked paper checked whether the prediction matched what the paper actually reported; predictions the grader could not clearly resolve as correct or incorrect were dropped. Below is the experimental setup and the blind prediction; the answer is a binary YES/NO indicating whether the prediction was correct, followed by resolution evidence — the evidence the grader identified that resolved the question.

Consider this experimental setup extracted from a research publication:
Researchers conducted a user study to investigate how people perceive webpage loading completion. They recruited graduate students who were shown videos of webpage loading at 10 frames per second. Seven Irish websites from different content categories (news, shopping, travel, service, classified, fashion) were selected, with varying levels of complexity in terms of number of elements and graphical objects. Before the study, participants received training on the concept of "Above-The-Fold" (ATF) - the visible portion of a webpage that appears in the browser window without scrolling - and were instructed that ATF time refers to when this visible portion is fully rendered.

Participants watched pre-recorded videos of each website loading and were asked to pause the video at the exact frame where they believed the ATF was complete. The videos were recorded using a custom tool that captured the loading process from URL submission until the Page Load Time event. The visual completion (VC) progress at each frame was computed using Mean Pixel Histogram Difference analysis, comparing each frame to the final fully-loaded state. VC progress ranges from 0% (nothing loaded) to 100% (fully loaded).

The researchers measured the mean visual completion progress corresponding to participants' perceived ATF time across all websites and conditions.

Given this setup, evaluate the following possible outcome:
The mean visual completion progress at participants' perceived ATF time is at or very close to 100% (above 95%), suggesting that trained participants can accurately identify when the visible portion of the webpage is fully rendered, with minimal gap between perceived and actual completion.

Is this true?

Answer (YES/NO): NO